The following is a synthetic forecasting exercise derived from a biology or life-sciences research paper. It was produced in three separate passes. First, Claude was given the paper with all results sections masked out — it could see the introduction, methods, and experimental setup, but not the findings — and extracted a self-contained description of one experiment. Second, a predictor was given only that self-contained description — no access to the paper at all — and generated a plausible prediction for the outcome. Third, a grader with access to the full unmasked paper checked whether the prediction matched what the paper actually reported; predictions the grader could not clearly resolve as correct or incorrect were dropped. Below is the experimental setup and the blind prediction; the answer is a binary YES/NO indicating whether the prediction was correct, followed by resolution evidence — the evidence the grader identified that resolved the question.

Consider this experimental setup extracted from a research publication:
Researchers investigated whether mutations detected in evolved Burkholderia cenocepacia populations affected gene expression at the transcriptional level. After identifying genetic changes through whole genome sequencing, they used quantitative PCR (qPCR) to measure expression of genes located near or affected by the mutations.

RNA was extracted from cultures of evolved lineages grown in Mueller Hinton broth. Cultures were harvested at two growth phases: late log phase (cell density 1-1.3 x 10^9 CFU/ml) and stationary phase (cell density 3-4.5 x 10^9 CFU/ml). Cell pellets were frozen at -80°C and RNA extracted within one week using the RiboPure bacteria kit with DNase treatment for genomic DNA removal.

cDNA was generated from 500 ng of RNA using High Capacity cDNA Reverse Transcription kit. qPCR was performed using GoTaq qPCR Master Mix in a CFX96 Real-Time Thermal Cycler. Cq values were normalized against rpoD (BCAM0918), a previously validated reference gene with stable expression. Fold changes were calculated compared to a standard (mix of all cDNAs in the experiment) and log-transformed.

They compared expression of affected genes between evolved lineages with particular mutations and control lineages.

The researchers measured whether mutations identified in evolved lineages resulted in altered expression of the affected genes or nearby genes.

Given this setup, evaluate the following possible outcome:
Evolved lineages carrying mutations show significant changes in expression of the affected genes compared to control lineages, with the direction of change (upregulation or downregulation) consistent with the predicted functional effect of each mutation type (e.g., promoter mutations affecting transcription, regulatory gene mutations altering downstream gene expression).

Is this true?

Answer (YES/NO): NO